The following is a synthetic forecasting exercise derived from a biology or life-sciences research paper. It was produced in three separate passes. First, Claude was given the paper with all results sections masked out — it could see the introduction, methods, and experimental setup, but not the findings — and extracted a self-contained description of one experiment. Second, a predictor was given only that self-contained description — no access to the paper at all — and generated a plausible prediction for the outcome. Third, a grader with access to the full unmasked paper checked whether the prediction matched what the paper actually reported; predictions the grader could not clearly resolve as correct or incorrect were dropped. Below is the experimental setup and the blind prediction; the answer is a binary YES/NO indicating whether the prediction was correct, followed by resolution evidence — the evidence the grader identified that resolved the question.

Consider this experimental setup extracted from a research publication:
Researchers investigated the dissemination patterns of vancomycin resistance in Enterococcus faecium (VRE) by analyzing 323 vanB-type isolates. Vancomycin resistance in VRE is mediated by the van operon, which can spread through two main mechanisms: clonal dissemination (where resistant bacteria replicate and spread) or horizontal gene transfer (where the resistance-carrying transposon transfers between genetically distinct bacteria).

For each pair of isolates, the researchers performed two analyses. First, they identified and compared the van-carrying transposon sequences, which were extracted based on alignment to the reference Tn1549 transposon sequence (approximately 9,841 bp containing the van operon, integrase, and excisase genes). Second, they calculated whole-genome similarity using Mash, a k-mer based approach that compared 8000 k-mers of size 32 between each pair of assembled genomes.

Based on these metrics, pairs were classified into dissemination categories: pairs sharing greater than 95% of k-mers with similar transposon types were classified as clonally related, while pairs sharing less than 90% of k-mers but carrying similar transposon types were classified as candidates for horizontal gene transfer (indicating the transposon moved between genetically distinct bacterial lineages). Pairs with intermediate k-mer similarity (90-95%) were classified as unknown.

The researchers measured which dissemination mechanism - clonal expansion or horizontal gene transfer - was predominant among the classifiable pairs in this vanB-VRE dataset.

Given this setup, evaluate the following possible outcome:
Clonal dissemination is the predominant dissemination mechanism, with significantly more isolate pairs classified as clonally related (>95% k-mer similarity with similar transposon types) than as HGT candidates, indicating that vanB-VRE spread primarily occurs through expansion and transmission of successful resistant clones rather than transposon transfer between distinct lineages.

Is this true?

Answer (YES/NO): YES